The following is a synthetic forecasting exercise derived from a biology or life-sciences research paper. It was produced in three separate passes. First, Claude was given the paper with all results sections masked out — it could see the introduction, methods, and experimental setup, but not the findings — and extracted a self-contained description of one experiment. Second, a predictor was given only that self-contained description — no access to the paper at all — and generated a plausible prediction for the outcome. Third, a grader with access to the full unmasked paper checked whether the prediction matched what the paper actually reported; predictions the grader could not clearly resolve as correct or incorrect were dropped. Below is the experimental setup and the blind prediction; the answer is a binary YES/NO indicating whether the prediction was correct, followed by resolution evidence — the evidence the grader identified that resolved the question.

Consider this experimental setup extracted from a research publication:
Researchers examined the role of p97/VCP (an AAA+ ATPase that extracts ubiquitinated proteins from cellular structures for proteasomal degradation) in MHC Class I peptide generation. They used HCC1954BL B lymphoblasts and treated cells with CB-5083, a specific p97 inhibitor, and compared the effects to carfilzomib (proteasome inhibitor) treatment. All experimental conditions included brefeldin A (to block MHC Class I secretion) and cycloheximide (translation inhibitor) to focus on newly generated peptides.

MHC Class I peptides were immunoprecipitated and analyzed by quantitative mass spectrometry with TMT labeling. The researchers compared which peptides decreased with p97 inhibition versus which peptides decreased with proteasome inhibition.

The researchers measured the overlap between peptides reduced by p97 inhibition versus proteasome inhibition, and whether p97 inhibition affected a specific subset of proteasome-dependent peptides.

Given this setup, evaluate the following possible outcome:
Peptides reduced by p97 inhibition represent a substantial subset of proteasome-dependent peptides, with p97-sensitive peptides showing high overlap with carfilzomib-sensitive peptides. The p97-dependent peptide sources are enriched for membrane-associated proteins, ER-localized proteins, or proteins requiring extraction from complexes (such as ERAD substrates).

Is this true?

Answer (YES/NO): NO